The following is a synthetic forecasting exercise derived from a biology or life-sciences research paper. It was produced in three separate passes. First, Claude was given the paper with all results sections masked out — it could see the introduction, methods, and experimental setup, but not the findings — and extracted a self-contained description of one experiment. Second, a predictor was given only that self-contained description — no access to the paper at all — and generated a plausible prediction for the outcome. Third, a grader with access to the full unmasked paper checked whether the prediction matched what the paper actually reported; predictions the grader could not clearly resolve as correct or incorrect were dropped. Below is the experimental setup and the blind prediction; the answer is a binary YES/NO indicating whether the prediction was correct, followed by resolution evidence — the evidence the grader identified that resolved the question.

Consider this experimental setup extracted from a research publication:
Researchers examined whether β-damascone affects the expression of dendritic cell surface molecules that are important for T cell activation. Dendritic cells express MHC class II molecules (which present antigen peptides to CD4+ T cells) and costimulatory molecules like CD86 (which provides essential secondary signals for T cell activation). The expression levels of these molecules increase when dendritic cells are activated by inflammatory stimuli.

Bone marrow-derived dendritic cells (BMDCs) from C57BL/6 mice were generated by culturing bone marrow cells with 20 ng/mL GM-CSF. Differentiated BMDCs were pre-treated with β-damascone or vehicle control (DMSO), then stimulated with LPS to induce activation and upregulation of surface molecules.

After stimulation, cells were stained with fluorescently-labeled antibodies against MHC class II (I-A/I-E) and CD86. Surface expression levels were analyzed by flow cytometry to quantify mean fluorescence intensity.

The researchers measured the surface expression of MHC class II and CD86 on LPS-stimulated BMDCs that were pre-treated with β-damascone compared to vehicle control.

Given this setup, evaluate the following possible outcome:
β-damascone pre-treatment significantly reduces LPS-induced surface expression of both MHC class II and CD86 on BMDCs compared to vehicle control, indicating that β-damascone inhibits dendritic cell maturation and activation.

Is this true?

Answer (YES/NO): YES